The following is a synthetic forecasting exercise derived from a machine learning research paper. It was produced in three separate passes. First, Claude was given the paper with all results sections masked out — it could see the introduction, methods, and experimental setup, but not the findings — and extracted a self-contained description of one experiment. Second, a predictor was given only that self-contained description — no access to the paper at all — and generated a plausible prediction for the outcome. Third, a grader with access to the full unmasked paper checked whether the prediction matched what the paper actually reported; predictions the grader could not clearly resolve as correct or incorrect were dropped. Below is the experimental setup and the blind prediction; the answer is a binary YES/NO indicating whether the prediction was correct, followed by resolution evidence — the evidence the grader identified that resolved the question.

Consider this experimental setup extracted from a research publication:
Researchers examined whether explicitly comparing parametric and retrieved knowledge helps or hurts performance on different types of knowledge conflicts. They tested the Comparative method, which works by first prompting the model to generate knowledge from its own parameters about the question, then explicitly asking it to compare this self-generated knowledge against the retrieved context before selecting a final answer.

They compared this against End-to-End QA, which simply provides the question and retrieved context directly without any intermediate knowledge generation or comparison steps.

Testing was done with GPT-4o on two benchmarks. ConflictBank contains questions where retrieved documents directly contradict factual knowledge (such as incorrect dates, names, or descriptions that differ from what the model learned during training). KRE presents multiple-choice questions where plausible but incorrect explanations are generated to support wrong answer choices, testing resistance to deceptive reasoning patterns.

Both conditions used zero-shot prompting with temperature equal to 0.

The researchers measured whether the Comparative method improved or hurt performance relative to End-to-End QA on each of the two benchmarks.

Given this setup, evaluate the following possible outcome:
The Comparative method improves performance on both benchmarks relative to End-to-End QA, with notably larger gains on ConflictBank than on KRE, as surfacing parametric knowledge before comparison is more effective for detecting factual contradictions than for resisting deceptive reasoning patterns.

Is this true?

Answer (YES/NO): NO